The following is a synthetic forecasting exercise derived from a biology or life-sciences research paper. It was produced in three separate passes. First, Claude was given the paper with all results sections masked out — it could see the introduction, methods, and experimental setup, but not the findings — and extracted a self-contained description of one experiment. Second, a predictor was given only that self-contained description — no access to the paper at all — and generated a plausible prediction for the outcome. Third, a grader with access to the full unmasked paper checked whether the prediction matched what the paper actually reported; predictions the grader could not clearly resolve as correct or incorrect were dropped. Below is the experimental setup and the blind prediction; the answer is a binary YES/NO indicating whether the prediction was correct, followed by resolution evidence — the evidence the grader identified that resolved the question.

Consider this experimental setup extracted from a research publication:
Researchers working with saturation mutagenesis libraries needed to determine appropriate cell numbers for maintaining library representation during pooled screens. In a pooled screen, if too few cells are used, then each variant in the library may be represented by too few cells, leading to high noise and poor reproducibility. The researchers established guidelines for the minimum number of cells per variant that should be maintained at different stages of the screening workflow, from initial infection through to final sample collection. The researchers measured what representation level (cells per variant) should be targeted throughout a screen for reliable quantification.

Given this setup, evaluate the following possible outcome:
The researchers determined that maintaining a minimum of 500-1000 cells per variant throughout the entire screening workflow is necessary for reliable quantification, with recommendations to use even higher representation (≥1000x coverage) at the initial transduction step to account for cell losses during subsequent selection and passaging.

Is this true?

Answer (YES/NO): NO